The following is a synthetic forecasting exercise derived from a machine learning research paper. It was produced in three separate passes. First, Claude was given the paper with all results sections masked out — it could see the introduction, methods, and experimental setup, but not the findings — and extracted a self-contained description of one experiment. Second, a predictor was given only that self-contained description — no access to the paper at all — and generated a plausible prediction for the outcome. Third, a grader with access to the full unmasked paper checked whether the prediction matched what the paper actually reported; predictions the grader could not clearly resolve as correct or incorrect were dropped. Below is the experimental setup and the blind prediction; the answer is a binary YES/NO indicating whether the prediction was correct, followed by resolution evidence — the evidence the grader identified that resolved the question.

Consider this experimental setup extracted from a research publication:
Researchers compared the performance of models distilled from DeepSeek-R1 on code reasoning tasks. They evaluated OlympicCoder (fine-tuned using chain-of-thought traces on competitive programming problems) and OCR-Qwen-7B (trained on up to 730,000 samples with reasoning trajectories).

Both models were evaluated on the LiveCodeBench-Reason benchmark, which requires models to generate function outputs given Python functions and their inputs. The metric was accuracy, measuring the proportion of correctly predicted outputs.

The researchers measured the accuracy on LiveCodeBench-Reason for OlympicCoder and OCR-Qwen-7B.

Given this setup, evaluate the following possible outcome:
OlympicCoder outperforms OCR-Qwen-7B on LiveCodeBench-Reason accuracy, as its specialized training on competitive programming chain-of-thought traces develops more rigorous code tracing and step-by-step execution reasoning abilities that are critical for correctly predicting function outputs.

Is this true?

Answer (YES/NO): YES